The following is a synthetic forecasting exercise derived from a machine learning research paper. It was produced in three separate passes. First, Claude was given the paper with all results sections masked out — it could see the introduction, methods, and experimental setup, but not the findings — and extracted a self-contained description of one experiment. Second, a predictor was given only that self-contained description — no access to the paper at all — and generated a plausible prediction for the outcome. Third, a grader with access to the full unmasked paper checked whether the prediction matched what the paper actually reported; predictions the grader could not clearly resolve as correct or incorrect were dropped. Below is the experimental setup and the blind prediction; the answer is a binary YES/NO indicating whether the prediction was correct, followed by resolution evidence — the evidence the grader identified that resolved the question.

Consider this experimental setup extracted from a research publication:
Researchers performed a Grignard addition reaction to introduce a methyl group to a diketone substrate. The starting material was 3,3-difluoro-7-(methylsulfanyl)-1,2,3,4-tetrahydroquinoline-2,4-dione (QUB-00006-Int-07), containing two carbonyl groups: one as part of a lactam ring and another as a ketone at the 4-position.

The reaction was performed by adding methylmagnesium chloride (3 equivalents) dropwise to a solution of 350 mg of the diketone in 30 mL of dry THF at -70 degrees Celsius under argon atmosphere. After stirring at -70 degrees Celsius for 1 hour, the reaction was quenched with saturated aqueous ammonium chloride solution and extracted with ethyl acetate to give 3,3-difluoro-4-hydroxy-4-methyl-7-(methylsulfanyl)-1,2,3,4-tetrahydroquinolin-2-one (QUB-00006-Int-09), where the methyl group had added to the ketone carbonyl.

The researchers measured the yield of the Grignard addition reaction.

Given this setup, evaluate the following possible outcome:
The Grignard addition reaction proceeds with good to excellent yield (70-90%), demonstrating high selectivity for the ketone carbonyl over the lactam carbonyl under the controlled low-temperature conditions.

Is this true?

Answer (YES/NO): YES